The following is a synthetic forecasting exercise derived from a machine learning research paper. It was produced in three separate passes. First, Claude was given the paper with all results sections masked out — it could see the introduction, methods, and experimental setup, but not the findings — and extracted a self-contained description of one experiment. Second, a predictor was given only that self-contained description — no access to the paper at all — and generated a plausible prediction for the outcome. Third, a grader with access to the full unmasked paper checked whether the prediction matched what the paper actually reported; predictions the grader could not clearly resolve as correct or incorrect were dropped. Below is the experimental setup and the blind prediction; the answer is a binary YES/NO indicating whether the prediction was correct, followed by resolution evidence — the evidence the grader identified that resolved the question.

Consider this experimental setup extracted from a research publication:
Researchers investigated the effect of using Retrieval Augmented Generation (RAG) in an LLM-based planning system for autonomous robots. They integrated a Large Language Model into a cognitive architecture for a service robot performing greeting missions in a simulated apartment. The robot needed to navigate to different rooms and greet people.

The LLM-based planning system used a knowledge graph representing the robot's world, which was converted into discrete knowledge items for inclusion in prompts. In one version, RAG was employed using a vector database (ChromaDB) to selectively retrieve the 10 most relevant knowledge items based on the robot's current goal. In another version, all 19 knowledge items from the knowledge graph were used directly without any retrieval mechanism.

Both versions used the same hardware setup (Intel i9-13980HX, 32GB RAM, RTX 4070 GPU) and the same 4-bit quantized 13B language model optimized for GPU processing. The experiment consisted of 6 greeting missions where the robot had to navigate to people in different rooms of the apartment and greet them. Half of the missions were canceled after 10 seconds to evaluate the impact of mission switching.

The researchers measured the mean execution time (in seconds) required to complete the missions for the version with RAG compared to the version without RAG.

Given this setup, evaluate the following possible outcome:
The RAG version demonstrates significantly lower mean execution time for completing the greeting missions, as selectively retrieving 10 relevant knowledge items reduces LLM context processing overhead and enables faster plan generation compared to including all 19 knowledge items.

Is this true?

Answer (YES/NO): NO